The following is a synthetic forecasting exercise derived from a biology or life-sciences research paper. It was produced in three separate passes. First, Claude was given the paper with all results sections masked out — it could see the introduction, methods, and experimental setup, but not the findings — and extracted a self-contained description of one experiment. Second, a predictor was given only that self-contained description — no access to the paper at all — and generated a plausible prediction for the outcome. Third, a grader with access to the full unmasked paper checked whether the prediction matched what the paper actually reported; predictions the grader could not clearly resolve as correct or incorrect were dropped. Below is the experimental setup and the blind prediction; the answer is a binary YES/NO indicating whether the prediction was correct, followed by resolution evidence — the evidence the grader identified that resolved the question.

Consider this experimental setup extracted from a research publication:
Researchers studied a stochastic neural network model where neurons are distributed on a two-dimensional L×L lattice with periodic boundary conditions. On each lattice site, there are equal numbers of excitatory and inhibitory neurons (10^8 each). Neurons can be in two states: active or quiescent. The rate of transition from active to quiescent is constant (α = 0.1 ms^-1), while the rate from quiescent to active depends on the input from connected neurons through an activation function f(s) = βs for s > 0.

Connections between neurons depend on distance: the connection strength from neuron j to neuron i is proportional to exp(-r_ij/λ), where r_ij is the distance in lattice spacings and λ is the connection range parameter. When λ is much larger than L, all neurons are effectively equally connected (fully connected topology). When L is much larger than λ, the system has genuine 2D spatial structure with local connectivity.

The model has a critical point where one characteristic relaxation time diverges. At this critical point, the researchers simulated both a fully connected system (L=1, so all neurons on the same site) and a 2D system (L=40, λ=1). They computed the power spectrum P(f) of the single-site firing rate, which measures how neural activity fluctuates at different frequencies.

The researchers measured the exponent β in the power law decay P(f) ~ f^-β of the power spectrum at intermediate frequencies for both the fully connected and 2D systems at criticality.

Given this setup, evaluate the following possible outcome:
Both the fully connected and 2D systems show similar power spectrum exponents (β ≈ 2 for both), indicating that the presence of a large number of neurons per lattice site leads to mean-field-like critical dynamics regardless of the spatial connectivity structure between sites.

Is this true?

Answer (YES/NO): NO